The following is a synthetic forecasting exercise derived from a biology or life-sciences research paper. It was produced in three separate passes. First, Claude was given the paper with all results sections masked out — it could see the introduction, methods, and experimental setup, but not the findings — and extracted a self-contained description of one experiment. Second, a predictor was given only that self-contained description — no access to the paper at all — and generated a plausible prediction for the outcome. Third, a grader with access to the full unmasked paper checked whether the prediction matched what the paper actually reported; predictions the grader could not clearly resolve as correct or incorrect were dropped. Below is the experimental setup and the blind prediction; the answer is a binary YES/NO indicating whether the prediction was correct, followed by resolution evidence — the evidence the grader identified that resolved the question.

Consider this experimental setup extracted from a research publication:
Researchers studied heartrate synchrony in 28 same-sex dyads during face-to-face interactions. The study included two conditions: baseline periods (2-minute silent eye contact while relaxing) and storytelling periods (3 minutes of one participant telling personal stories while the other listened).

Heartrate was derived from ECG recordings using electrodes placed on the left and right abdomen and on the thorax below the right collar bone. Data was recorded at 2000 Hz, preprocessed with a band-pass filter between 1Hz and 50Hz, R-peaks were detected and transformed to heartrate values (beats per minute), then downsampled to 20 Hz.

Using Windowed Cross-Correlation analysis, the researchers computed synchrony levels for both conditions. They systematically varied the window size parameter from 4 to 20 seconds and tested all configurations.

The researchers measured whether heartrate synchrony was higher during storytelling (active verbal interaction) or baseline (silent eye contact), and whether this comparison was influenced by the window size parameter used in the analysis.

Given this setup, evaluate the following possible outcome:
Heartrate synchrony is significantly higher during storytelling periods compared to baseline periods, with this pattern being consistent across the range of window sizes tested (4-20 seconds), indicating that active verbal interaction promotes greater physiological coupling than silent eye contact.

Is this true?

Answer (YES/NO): NO